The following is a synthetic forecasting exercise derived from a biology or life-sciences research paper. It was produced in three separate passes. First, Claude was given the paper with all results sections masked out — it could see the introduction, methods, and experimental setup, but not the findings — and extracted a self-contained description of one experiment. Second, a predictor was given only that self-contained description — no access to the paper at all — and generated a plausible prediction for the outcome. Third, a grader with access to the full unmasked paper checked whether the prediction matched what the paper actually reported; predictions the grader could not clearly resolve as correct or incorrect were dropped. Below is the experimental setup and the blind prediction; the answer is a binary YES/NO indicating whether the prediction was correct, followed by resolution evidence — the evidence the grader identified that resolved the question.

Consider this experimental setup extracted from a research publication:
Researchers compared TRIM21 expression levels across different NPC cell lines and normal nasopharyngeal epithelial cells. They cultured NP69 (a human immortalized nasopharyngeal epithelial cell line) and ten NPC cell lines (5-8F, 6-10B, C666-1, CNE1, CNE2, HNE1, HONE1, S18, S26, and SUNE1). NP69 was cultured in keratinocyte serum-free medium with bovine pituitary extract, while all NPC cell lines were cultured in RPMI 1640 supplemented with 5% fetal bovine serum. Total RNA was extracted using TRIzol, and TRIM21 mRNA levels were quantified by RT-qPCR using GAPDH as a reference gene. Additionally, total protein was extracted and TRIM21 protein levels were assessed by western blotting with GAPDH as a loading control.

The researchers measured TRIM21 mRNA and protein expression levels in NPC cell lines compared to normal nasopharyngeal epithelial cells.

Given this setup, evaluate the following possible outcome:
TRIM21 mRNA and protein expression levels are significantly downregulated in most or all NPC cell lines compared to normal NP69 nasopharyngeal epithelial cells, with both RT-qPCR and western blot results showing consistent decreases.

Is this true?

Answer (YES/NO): NO